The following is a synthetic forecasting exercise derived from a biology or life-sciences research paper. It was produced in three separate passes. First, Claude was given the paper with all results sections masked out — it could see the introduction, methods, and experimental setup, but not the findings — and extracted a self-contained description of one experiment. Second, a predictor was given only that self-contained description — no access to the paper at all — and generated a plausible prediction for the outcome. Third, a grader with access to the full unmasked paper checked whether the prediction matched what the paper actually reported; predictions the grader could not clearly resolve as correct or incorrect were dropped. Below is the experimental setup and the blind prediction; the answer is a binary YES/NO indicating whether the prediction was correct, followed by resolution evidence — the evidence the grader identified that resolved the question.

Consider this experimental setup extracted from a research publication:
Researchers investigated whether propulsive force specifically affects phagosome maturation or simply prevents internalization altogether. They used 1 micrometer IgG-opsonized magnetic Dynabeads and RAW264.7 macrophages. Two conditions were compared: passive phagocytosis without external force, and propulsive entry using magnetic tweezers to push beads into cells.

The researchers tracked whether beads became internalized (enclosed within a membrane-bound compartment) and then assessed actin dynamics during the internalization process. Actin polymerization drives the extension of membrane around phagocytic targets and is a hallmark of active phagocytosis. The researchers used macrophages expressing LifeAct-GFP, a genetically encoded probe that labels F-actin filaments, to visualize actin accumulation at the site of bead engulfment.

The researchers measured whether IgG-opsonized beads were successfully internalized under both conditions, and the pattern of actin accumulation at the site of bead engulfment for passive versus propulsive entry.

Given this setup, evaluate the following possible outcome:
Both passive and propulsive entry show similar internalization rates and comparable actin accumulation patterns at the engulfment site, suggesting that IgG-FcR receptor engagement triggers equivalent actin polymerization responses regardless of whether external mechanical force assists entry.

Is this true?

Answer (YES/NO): NO